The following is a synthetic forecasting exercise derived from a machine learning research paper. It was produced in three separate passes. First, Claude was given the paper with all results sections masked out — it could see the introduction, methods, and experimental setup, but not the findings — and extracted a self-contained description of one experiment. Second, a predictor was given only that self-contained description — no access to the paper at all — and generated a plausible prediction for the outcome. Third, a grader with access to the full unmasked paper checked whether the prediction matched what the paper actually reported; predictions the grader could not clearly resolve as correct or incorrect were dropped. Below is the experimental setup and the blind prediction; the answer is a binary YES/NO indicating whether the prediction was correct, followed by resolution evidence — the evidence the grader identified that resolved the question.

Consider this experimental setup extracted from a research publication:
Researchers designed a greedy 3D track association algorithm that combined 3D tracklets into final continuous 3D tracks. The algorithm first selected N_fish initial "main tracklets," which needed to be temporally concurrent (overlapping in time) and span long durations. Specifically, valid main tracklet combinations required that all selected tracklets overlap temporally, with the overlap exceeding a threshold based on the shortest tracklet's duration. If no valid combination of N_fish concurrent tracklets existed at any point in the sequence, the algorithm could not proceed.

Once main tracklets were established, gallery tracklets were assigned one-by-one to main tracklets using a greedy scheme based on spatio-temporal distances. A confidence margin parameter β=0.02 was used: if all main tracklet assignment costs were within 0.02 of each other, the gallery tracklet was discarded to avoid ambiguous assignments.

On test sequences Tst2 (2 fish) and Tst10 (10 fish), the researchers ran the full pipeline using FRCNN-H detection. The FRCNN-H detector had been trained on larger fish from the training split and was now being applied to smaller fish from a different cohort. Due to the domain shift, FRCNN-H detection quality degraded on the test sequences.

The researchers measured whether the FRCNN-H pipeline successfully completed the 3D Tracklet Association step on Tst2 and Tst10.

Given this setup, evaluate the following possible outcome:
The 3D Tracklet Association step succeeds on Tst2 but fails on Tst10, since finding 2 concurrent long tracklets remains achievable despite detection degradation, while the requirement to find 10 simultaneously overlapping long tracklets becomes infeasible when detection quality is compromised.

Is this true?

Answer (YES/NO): NO